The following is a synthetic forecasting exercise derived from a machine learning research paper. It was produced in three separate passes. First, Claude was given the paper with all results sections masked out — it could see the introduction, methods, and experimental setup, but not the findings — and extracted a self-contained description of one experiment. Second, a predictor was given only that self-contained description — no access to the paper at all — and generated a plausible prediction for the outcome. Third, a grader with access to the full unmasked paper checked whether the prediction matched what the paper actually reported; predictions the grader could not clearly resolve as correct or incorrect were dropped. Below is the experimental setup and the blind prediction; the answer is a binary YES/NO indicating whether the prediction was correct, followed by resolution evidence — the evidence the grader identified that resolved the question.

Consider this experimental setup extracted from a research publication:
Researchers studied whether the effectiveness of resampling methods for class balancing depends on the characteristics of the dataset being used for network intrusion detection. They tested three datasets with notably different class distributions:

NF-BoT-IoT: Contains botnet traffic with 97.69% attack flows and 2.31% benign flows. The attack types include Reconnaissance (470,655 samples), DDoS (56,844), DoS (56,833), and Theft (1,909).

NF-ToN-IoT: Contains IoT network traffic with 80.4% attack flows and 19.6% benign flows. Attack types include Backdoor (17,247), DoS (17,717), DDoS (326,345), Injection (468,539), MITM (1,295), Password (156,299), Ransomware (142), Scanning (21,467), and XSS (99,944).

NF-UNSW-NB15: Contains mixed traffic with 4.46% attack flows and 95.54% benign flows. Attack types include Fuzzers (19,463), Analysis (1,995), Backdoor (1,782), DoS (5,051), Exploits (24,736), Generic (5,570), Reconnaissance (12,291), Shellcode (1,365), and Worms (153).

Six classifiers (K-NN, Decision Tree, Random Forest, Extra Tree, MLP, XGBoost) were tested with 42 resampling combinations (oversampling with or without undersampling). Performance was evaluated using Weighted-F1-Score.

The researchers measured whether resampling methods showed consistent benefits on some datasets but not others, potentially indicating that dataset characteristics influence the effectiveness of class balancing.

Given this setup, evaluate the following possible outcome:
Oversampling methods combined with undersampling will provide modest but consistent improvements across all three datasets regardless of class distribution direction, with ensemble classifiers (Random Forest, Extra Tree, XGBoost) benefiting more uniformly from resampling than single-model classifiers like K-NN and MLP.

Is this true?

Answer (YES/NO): NO